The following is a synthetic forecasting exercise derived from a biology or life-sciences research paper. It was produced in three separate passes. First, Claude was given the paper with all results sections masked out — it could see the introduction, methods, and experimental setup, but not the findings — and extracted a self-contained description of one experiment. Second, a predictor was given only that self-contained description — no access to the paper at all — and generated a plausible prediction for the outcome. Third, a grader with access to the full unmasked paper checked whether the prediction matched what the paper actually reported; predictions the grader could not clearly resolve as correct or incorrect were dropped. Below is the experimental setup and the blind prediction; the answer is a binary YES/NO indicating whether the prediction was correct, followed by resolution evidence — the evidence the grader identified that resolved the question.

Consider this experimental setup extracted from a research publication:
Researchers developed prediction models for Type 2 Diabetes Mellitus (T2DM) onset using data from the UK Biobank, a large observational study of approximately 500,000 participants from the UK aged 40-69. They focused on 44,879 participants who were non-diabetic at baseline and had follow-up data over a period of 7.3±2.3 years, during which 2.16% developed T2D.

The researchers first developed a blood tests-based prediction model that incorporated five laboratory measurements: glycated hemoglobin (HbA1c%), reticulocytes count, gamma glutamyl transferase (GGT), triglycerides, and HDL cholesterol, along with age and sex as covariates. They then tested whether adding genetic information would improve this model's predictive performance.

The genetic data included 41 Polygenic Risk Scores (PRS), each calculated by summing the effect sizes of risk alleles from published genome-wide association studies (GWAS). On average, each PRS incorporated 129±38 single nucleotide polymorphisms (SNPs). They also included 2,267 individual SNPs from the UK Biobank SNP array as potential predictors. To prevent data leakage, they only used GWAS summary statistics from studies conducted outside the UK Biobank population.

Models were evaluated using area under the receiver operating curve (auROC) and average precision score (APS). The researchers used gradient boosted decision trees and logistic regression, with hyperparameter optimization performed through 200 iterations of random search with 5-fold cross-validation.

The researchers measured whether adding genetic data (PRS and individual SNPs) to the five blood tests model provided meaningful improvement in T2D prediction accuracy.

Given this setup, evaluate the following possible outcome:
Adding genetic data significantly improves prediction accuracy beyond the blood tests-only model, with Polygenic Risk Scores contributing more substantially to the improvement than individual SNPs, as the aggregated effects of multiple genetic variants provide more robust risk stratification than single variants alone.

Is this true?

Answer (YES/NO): NO